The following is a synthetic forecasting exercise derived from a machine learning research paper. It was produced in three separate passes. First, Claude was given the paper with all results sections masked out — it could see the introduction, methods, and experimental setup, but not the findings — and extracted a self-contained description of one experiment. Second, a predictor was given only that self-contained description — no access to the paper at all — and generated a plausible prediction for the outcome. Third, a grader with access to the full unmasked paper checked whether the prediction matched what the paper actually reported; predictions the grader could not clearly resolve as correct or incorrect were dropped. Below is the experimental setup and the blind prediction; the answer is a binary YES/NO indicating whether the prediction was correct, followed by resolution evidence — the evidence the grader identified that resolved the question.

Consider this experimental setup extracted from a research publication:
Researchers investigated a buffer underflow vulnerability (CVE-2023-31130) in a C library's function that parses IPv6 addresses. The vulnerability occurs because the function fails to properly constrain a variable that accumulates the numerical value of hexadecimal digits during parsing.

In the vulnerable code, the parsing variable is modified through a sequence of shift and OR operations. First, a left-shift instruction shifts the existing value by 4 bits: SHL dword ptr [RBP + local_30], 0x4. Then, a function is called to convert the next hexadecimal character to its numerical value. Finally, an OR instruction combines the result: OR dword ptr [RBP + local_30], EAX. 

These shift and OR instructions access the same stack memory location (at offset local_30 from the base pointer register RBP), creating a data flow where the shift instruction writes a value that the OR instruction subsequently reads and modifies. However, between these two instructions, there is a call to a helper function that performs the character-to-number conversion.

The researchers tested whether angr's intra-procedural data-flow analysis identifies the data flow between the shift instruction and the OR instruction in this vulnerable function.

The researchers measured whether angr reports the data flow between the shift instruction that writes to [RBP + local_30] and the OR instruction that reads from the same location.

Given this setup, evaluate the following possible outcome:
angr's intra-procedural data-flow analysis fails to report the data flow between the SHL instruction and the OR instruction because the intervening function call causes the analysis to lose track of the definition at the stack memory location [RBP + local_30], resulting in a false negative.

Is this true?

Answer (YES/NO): YES